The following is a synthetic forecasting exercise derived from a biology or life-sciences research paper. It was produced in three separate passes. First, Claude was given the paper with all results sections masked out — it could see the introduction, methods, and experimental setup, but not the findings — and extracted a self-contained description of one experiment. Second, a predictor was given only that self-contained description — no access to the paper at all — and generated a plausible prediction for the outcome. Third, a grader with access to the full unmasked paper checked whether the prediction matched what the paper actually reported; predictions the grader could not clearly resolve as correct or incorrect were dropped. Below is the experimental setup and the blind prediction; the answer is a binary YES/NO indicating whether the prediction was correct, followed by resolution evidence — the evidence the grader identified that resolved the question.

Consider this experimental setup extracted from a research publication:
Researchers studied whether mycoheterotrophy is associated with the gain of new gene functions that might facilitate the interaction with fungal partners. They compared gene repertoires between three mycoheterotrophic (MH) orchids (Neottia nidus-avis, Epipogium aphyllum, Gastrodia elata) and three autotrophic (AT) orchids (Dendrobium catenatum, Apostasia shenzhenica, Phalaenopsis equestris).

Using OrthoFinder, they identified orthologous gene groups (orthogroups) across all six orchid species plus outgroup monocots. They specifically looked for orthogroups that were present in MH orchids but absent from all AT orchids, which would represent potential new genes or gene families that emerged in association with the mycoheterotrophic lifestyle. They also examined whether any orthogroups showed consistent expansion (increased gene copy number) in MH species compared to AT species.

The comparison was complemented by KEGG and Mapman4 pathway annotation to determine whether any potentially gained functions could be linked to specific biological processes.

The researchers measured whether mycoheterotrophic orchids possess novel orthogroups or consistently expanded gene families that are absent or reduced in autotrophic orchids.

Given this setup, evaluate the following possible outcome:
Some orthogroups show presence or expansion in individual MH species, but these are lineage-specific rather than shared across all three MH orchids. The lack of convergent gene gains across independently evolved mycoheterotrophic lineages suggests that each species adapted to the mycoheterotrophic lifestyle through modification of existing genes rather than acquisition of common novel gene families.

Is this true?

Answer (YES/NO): NO